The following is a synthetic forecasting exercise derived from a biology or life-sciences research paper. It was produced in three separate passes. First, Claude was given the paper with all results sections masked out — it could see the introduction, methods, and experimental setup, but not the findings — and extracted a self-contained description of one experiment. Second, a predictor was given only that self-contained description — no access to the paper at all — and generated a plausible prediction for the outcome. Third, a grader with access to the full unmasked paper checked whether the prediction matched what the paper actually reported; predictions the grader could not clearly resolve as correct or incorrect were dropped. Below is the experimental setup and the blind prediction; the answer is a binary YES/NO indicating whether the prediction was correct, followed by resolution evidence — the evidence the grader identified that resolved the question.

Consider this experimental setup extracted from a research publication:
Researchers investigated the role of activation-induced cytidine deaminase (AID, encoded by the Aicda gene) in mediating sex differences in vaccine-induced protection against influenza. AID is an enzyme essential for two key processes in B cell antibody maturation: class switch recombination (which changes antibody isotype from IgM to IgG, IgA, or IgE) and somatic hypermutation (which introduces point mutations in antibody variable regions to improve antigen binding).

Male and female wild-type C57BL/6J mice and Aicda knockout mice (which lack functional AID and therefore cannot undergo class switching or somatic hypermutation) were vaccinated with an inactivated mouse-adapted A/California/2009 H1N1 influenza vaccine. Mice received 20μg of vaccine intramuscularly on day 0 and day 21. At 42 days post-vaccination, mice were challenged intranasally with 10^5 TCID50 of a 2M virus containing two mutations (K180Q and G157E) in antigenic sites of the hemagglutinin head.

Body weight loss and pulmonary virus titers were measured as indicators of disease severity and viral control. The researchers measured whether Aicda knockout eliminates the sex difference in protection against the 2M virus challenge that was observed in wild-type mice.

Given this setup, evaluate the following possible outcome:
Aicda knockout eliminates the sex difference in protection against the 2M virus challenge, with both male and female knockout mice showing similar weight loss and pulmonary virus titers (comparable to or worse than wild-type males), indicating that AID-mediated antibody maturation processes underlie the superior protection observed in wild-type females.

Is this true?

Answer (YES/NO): YES